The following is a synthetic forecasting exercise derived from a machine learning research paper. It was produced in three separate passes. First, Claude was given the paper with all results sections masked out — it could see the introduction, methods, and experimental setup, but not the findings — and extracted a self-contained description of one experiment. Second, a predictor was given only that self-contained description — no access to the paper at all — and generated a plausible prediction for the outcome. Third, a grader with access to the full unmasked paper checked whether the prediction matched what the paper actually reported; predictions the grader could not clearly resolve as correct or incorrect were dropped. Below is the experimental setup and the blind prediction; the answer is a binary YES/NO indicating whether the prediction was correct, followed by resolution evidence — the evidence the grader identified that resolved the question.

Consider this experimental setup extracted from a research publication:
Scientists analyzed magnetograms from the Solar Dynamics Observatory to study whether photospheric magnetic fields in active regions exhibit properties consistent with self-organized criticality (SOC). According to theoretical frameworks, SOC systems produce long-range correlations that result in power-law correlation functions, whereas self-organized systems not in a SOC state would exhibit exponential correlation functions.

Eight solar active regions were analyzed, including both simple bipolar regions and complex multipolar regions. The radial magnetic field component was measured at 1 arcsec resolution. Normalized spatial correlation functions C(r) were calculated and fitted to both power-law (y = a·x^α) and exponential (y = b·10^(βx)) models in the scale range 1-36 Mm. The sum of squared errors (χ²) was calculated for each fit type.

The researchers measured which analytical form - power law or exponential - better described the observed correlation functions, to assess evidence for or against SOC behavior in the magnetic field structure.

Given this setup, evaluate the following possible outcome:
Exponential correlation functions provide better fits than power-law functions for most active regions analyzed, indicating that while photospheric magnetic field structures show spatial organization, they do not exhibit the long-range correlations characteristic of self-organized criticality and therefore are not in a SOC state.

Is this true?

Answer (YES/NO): YES